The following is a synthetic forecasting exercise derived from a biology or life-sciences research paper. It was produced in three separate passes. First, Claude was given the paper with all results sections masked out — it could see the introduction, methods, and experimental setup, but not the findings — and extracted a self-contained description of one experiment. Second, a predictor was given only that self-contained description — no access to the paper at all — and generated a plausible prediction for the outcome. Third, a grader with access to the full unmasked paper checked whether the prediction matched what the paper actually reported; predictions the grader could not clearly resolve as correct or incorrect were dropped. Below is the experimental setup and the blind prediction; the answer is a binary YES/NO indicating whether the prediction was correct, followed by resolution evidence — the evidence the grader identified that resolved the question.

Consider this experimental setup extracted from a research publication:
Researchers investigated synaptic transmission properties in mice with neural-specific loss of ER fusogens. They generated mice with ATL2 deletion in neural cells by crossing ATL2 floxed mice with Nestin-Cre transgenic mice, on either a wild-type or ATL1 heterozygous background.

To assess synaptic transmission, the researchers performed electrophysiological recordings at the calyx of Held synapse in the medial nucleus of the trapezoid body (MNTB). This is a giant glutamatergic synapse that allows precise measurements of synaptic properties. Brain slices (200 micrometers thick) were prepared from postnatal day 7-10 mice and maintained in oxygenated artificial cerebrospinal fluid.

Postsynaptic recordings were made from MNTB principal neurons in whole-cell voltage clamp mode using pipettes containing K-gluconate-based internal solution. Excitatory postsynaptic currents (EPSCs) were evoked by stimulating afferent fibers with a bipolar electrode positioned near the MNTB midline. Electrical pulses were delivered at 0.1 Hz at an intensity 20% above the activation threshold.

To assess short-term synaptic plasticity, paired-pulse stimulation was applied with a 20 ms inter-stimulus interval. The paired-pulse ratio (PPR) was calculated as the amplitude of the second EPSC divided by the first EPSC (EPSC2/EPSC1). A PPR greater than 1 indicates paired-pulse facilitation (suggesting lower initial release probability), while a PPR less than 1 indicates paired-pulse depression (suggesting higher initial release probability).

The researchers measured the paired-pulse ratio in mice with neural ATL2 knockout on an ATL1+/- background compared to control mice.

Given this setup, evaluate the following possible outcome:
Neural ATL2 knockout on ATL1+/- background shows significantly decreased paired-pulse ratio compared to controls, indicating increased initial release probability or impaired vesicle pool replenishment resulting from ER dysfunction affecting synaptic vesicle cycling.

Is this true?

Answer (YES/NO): NO